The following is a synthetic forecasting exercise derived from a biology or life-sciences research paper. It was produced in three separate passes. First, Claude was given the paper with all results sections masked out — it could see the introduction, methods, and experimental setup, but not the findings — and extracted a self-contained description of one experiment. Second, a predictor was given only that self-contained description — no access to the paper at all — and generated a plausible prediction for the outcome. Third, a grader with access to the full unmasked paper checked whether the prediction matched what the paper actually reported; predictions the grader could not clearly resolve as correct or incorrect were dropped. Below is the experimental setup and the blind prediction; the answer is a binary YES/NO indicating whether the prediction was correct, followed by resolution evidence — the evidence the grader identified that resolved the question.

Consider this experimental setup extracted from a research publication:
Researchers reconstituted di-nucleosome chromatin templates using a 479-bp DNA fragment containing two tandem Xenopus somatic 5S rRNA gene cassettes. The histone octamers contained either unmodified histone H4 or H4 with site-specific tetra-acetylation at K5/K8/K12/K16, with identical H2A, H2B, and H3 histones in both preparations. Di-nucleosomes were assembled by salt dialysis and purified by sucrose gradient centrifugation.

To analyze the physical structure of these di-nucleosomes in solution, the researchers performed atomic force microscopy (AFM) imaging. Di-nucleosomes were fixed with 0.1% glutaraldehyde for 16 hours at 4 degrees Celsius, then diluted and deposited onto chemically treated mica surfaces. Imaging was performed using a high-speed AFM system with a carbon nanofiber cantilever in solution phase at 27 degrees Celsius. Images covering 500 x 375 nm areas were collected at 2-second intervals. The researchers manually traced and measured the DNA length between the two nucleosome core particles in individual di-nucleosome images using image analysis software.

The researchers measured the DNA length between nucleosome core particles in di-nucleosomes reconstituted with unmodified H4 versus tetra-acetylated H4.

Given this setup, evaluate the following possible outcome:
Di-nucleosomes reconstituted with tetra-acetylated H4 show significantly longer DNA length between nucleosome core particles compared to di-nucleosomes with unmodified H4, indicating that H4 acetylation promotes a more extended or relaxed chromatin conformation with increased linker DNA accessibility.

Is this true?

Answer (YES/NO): NO